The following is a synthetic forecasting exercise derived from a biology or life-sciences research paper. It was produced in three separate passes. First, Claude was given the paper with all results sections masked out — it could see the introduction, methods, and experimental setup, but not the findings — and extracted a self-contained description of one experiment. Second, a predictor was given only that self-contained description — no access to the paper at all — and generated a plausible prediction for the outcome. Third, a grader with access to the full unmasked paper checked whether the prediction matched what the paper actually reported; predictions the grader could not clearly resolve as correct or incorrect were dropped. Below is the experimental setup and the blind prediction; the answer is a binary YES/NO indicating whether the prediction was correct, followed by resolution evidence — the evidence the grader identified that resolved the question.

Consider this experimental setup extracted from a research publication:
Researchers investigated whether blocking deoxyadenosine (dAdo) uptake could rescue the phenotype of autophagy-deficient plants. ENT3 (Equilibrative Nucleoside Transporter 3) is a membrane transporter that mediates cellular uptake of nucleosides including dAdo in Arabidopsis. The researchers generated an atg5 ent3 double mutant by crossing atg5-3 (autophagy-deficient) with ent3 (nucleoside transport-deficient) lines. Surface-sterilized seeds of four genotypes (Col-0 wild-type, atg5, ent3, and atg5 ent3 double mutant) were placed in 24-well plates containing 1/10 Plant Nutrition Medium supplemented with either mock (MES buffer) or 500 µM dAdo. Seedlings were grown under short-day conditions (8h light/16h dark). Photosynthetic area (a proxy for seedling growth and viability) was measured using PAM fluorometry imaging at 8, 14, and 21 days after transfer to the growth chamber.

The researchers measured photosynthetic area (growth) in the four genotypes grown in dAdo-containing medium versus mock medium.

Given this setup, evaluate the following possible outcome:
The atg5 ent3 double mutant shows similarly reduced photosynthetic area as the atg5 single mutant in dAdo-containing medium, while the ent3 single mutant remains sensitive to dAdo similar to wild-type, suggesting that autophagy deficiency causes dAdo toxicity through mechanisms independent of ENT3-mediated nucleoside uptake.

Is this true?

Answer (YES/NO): NO